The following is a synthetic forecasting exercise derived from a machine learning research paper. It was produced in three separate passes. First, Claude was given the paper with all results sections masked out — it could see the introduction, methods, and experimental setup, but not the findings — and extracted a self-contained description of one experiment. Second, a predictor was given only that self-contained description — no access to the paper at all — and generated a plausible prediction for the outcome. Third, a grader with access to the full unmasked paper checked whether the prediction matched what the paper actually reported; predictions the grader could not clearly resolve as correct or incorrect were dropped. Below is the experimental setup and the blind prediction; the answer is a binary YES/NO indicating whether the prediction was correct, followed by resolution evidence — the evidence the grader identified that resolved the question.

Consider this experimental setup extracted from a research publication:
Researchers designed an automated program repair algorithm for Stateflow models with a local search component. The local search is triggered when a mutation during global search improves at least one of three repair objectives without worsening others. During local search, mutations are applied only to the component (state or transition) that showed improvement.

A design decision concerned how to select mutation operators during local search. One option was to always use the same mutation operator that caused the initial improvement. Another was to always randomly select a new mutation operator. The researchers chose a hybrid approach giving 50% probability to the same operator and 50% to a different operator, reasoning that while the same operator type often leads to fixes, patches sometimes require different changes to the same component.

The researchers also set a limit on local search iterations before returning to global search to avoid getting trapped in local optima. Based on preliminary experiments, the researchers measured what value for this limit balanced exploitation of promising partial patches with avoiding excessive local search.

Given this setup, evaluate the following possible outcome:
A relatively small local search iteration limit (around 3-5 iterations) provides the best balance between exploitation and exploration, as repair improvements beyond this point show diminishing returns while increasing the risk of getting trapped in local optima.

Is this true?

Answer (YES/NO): NO